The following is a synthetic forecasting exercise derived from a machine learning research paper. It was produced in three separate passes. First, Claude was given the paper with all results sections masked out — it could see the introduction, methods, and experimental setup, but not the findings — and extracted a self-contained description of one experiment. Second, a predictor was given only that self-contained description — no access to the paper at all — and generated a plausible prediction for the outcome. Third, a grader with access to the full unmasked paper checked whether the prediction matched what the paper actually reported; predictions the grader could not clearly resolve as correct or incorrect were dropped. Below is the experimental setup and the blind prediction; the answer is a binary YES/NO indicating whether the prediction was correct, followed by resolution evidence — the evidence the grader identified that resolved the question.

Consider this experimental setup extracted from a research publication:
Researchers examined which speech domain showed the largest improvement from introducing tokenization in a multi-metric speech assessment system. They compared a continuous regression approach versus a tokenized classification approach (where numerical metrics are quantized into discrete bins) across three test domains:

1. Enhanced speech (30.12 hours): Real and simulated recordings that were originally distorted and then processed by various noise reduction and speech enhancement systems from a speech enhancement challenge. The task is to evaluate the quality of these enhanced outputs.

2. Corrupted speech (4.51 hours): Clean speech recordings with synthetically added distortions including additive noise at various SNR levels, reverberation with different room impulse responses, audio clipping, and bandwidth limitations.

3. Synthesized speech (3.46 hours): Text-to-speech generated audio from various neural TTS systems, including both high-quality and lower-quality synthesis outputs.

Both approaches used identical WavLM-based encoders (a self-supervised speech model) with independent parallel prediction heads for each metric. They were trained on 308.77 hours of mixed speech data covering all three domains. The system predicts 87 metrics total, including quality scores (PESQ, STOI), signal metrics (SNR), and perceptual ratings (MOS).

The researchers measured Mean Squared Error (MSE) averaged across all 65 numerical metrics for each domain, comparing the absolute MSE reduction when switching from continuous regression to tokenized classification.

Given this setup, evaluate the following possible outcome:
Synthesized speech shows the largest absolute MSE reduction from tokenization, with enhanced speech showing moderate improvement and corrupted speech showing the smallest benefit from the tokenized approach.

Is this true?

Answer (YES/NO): NO